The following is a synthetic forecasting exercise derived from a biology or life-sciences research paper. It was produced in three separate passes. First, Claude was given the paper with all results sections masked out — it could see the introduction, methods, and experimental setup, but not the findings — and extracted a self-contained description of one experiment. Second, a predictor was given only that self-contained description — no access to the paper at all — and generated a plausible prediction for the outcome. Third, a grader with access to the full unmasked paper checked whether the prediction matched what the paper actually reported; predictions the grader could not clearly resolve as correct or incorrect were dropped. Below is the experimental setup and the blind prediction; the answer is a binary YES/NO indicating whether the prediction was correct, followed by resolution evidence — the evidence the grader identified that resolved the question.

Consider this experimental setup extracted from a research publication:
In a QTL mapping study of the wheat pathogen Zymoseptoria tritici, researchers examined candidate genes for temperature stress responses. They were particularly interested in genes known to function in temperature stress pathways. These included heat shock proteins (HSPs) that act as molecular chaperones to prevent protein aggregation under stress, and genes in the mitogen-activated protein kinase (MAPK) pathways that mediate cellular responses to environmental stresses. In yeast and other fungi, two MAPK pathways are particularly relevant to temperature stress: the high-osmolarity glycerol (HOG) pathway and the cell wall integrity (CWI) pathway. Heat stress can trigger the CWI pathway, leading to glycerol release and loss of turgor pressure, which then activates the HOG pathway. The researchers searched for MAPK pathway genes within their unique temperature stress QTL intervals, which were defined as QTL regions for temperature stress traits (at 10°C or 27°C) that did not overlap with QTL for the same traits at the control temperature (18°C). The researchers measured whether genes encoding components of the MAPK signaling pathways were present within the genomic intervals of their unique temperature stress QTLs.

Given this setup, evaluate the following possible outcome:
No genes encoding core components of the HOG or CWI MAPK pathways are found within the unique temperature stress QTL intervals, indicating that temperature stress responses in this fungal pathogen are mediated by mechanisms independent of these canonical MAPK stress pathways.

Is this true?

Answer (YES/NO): NO